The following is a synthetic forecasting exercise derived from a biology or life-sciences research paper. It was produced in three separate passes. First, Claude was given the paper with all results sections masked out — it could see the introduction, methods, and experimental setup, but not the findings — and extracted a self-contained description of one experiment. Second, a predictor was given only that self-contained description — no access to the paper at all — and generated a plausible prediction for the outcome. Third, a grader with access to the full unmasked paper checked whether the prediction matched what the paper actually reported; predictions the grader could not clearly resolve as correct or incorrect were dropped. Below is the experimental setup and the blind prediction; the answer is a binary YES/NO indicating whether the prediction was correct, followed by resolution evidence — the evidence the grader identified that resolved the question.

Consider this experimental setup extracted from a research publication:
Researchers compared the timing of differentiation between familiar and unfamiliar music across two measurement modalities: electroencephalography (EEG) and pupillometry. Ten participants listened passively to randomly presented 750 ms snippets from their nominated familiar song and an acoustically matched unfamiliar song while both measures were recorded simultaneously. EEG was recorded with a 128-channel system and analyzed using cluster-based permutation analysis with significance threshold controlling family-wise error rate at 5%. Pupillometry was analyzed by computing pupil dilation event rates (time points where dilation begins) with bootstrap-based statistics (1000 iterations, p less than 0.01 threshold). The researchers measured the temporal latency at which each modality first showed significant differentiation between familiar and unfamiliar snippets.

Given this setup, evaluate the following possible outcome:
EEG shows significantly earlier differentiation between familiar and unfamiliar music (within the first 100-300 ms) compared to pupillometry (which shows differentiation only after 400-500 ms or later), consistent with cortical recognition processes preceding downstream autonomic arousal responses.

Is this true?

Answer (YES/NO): NO